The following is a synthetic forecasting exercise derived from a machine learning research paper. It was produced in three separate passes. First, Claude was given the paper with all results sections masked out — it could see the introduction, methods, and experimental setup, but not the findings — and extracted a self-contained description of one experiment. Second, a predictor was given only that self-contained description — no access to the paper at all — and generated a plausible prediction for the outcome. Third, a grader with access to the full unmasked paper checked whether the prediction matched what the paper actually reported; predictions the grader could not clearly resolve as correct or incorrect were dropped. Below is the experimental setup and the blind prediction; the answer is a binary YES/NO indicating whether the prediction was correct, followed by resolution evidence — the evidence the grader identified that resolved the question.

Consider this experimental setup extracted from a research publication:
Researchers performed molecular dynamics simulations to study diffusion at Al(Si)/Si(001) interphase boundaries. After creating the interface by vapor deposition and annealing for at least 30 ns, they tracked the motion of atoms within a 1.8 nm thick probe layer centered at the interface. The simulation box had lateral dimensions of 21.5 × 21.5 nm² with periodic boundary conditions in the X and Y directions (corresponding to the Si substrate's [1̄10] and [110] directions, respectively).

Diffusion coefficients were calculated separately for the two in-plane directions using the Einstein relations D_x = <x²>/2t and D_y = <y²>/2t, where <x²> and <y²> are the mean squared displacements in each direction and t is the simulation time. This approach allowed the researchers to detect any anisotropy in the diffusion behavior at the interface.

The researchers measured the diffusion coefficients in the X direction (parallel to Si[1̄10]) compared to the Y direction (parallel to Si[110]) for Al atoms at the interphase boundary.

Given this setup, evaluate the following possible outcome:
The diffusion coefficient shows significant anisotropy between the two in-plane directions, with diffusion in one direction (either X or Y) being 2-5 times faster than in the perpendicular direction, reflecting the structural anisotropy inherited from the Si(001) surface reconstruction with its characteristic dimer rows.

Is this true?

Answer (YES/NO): NO